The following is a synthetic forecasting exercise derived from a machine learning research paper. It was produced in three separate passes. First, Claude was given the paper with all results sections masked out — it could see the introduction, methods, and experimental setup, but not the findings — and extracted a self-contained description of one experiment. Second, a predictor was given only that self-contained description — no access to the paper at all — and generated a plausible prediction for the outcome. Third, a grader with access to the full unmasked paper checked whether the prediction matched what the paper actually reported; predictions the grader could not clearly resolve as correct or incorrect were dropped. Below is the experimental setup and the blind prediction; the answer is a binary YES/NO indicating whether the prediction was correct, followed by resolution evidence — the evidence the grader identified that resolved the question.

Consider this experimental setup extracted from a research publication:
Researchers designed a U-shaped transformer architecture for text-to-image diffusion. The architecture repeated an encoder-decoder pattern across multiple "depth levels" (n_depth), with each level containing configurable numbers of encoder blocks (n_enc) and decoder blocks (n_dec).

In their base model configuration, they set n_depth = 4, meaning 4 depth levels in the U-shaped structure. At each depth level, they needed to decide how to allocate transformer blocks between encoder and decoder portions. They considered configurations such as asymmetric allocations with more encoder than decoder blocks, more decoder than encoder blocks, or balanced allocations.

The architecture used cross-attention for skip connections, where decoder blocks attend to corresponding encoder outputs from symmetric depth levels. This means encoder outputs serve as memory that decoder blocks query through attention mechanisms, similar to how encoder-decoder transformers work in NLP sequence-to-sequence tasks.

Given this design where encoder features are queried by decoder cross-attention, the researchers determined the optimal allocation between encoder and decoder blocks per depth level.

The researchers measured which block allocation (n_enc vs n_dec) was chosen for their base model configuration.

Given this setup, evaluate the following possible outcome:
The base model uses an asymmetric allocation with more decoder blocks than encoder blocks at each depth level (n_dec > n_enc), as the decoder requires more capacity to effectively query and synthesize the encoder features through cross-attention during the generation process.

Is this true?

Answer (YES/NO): YES